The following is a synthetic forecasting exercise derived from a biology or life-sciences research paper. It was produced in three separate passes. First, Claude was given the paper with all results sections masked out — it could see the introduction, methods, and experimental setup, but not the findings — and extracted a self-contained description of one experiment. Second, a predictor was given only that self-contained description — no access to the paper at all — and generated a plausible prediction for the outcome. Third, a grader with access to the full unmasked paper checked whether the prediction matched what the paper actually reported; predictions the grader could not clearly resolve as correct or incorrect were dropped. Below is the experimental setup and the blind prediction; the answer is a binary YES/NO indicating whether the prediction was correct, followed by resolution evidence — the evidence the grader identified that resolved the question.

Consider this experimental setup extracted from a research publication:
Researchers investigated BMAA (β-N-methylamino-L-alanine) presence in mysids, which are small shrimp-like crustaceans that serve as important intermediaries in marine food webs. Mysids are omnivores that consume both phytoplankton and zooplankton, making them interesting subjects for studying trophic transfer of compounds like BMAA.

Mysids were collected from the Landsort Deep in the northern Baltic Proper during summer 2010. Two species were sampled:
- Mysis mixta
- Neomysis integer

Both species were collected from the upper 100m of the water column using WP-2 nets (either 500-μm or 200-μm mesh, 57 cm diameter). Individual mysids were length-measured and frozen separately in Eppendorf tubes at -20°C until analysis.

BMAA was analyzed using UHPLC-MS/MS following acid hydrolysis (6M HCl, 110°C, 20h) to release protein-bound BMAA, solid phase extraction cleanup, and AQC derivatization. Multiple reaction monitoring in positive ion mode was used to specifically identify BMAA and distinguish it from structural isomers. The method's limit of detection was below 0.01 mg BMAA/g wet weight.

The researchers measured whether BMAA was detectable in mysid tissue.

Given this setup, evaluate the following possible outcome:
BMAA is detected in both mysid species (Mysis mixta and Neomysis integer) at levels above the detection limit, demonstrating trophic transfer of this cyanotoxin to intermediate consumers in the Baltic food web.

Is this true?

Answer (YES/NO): YES